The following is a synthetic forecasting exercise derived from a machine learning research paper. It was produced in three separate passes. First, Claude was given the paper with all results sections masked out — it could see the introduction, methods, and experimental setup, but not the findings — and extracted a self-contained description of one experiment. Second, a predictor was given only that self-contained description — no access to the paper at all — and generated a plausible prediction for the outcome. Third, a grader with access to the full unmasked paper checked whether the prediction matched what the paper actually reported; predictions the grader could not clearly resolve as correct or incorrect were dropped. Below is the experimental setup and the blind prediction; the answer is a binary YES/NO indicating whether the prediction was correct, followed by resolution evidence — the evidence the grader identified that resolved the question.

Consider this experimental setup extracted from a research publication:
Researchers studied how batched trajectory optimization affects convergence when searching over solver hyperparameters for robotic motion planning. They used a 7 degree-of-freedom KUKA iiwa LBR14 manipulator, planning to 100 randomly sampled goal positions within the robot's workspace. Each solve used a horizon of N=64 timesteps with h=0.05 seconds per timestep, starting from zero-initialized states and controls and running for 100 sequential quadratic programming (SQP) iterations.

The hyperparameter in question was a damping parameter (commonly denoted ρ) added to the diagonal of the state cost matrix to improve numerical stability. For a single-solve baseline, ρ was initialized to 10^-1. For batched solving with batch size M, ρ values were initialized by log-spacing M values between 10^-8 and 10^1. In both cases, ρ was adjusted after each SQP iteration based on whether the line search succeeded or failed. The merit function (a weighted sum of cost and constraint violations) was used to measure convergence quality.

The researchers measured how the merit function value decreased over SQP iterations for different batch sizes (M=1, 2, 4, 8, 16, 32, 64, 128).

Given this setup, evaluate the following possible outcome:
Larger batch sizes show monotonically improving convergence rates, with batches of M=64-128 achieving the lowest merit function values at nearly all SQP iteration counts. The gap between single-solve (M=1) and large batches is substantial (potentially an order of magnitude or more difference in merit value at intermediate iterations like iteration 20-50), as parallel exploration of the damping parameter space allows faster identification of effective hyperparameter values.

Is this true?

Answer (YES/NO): NO